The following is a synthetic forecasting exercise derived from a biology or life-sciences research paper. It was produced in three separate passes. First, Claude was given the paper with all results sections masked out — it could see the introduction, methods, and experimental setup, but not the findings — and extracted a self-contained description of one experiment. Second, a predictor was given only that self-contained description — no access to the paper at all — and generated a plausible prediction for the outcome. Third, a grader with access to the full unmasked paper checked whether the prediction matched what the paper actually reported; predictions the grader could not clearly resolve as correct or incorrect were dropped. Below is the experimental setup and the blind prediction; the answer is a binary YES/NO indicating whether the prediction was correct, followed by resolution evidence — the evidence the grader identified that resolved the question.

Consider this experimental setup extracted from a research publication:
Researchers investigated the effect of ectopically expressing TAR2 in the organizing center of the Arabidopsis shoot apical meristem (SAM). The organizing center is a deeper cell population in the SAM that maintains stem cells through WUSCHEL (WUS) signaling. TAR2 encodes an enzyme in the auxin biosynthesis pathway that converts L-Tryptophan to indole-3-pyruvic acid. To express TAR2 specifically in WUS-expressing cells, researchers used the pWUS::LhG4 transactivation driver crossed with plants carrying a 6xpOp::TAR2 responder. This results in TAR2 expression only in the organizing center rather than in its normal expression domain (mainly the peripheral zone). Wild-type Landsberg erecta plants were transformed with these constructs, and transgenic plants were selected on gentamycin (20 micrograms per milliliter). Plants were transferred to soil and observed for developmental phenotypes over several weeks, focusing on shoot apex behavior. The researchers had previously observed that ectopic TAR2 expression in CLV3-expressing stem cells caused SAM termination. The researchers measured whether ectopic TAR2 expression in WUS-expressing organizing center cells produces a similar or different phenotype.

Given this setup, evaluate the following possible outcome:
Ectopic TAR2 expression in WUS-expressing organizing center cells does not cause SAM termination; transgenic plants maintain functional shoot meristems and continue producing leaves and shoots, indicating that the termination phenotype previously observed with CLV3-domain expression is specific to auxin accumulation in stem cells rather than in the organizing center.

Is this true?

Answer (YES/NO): NO